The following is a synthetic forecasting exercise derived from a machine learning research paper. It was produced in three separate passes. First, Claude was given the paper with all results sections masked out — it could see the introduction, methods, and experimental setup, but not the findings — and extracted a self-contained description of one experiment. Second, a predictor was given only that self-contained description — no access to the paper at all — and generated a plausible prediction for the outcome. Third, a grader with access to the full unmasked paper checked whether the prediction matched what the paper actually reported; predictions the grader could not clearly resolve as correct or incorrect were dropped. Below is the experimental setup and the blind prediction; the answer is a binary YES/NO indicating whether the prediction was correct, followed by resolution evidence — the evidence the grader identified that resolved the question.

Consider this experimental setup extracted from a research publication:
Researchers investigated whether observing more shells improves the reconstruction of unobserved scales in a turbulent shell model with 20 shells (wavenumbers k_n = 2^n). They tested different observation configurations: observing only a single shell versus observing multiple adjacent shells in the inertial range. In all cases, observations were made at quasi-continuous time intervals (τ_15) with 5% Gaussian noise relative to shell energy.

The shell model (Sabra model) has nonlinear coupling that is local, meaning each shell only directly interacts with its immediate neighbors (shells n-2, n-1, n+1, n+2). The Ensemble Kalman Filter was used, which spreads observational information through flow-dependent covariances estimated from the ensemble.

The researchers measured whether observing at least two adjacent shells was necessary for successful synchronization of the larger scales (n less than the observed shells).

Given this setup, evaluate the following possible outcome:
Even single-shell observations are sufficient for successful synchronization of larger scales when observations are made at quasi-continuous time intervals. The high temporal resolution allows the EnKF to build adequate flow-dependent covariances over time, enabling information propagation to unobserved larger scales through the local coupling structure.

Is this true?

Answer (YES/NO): NO